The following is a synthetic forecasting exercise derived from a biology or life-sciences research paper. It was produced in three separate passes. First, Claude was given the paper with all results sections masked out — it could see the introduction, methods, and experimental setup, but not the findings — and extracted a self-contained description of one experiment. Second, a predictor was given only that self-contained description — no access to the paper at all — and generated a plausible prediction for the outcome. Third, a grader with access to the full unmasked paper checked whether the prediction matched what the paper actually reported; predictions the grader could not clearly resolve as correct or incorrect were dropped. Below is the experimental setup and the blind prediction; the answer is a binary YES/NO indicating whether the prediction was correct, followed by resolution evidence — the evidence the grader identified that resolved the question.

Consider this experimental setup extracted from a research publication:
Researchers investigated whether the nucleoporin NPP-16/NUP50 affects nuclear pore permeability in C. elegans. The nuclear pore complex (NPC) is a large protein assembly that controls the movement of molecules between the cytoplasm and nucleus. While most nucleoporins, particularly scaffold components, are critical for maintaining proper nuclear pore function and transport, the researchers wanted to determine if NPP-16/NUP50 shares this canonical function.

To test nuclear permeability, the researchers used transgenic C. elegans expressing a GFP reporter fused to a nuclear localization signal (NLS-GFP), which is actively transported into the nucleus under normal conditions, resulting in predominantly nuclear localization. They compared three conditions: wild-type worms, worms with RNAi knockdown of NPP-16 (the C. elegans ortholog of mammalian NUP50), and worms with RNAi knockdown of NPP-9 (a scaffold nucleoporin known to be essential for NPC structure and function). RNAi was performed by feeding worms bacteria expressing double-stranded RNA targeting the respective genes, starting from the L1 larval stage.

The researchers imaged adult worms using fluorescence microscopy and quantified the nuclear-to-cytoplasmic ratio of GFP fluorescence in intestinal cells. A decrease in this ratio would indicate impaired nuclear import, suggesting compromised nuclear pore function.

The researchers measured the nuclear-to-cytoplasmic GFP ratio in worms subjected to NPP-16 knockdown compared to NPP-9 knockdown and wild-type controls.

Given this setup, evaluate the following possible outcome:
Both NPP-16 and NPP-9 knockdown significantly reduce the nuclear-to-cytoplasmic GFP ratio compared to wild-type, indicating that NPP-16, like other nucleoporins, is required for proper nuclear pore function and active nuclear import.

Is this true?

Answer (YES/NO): NO